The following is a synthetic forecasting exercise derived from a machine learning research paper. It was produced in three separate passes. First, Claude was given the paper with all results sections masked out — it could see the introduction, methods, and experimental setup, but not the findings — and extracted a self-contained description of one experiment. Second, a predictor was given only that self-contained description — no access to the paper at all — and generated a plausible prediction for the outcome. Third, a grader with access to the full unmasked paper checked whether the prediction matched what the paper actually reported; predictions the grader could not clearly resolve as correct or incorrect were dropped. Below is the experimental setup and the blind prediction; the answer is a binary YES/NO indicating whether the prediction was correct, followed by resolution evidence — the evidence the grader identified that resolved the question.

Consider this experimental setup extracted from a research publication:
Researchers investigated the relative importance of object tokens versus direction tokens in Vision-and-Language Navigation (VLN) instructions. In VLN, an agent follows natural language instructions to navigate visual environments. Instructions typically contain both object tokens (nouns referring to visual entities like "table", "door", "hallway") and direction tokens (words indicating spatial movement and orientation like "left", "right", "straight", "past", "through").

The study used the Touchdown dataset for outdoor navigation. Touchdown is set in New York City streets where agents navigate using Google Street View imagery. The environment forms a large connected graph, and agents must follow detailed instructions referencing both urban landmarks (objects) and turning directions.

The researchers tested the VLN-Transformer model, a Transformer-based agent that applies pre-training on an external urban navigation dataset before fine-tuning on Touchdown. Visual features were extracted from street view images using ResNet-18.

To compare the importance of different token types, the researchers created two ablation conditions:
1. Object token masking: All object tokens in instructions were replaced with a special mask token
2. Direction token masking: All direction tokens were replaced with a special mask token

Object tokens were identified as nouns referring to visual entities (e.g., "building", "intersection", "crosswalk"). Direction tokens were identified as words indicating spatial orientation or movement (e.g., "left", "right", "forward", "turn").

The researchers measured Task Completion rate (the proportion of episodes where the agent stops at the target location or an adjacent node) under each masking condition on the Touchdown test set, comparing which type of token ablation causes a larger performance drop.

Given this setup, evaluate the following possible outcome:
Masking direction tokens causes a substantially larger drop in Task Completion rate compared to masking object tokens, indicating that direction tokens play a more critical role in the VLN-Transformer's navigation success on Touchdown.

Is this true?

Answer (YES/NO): YES